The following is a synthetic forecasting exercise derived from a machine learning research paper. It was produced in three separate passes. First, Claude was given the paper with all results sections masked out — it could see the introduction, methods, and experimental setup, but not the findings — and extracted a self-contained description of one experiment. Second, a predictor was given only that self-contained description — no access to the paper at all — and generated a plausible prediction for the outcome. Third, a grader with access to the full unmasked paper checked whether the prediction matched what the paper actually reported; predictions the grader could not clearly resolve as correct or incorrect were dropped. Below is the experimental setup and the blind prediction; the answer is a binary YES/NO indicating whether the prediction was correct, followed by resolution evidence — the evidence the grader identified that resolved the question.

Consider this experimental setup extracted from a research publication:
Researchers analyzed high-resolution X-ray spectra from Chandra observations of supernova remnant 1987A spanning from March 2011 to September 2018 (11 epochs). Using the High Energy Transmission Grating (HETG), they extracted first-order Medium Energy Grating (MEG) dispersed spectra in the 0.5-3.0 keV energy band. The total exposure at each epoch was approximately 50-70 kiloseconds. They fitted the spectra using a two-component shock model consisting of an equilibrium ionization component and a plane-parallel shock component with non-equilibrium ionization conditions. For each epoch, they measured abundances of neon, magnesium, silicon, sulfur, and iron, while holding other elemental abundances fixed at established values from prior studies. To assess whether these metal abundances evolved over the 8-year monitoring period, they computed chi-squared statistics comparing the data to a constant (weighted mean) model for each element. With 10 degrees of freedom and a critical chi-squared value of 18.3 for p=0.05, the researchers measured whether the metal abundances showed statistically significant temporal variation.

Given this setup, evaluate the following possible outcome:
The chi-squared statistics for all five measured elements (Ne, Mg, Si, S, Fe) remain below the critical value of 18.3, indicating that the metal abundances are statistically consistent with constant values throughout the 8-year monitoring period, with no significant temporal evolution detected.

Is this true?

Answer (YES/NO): NO